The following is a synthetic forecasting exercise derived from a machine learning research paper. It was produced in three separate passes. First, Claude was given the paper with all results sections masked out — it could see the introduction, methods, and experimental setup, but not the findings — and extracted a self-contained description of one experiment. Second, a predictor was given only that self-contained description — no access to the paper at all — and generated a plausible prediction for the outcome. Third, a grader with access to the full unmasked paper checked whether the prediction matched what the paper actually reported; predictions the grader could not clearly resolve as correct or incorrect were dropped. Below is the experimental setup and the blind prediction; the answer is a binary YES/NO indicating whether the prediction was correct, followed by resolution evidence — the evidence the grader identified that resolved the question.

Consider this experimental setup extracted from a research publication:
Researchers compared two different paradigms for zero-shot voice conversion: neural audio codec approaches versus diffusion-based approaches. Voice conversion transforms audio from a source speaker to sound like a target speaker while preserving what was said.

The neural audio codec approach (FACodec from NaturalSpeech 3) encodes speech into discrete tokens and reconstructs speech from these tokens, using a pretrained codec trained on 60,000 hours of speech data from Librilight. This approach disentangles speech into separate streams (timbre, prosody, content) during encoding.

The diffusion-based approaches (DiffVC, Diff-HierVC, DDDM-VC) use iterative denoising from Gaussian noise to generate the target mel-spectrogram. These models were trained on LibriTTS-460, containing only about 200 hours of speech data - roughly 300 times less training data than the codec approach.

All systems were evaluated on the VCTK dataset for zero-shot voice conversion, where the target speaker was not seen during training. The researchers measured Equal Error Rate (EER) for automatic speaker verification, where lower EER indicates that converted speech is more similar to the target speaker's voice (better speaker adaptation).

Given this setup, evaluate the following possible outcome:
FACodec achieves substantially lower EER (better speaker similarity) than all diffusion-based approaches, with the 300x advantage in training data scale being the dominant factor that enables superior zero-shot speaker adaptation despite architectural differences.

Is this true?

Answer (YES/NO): NO